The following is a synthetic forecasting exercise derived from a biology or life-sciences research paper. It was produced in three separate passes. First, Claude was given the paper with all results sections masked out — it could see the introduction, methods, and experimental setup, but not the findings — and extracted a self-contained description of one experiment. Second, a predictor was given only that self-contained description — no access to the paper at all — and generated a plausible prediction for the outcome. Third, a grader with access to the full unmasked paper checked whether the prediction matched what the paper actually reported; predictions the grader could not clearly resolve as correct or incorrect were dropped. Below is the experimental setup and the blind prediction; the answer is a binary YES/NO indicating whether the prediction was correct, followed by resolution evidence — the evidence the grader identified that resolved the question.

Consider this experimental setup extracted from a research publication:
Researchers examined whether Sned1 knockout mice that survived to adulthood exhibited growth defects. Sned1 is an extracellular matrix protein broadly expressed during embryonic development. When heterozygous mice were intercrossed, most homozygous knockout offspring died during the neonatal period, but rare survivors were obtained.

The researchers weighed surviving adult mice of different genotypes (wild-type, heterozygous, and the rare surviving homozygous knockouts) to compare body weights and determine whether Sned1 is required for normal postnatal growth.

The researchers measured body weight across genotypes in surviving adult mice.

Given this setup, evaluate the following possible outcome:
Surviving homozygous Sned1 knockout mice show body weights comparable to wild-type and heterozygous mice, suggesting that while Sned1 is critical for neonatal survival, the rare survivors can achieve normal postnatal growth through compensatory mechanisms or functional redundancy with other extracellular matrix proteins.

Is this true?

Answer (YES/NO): NO